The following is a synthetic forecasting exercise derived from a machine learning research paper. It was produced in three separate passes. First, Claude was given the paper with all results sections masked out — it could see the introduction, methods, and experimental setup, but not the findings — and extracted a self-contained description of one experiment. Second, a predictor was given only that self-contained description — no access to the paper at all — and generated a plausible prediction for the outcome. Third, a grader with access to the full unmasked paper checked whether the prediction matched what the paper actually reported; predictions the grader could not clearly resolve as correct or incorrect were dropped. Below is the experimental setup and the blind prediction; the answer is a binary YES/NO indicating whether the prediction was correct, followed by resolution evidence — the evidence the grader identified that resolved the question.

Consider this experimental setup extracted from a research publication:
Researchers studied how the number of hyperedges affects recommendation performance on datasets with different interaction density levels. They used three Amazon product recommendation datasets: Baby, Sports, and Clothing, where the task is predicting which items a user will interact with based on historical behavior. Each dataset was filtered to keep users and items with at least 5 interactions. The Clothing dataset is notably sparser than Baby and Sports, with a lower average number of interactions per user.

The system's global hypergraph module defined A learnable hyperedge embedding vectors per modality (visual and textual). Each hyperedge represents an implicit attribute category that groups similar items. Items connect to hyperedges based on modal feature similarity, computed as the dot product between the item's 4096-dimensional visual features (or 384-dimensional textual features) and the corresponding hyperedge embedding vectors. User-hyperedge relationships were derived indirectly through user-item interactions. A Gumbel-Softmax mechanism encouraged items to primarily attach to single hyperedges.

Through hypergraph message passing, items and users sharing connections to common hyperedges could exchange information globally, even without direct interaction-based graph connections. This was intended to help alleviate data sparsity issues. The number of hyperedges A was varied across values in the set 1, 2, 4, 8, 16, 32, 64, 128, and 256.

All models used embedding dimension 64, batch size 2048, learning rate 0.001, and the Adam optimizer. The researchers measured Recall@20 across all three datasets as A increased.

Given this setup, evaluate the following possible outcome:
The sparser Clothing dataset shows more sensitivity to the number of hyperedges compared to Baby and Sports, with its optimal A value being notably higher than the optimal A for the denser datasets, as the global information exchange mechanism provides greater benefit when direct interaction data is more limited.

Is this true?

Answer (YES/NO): YES